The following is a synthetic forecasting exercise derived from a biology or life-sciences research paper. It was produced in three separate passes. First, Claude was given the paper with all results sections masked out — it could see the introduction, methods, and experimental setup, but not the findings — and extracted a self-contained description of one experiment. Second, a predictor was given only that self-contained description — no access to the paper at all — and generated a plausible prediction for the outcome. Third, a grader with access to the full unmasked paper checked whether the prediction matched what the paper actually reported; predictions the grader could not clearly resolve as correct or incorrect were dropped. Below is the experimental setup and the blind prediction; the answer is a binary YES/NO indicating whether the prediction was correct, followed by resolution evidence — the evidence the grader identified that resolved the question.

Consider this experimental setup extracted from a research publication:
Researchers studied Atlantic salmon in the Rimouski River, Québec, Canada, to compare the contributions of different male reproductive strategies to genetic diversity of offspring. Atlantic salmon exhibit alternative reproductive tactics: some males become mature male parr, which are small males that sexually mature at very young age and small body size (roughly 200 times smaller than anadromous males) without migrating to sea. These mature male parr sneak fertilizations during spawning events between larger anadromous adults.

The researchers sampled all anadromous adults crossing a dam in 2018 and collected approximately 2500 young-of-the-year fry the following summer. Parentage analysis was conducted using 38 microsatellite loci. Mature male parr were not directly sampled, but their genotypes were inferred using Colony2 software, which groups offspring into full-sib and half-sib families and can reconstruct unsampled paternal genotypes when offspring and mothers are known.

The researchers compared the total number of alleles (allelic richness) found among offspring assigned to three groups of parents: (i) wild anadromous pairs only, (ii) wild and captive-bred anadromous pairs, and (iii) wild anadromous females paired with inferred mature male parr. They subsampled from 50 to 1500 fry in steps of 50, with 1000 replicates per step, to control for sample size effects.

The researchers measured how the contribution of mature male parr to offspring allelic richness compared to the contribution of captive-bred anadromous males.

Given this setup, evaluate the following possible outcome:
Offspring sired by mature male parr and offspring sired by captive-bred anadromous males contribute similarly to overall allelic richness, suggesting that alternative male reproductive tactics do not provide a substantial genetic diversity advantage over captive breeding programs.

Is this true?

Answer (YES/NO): NO